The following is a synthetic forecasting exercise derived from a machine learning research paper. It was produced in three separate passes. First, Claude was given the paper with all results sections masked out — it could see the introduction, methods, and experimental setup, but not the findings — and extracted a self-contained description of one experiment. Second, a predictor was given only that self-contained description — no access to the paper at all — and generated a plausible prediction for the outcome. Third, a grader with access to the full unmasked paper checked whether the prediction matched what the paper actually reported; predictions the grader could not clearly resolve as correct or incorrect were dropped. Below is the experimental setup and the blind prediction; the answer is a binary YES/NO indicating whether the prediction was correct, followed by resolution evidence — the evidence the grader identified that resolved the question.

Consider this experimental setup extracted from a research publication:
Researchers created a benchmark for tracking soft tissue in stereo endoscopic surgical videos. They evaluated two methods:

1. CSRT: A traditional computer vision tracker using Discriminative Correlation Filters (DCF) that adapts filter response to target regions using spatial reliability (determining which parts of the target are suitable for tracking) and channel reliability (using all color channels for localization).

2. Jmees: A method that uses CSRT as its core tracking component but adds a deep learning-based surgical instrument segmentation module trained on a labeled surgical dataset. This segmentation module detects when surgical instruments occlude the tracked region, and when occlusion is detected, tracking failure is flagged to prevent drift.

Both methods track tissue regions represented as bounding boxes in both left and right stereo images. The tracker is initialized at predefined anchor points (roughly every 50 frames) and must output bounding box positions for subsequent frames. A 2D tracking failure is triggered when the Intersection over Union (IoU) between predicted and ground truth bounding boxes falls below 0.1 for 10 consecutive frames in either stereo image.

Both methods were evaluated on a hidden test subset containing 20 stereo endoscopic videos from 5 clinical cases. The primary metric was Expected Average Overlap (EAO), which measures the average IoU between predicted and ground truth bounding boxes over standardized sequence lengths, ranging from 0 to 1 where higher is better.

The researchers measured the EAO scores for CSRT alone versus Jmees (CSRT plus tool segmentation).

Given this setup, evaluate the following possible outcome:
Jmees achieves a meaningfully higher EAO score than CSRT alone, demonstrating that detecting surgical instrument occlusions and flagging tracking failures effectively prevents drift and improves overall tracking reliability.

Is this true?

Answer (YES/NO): NO